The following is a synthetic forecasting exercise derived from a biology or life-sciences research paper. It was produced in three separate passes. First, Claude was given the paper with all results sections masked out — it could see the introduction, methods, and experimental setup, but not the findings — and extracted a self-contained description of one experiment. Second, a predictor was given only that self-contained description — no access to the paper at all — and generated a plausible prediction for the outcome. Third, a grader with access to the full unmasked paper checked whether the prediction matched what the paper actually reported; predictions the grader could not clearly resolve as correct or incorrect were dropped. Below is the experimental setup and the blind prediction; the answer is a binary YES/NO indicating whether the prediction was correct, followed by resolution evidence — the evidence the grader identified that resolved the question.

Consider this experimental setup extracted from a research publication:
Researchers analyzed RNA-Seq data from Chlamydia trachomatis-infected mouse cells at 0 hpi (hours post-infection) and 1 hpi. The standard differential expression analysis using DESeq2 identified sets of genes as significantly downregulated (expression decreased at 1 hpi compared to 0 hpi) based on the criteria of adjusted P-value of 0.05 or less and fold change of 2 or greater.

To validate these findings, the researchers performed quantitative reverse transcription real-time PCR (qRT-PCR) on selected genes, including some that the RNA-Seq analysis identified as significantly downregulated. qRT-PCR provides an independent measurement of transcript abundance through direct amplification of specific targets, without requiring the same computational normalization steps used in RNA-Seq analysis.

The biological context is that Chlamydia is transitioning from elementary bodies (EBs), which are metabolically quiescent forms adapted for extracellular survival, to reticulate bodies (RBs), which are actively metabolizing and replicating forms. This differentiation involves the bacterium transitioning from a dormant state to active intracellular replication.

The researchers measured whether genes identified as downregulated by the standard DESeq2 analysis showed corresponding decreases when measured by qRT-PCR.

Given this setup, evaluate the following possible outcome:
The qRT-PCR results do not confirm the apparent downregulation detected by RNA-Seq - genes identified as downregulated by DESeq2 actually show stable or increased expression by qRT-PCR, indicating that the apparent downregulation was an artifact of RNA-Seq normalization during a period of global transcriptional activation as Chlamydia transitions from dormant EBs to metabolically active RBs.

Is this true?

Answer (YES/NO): YES